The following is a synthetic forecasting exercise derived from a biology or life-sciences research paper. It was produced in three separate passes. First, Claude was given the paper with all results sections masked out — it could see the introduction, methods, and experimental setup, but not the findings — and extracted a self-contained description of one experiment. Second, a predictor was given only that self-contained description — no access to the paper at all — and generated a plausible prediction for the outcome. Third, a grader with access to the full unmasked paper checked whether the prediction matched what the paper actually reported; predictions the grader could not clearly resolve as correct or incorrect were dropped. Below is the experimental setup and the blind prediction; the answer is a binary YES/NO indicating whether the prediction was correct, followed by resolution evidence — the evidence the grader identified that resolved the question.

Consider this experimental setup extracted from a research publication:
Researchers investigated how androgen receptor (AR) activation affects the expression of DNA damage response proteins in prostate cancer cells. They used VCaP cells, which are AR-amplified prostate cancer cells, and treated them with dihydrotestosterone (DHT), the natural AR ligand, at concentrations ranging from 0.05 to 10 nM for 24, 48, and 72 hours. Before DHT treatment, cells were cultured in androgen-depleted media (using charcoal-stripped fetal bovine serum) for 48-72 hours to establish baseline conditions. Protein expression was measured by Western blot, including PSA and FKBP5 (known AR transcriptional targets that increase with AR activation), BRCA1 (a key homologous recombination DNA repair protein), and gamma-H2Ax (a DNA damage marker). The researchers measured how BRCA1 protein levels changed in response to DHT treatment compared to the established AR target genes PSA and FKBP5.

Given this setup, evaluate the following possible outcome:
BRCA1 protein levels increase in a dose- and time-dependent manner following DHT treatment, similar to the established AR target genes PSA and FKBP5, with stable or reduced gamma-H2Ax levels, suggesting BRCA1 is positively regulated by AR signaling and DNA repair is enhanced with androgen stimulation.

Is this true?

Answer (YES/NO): NO